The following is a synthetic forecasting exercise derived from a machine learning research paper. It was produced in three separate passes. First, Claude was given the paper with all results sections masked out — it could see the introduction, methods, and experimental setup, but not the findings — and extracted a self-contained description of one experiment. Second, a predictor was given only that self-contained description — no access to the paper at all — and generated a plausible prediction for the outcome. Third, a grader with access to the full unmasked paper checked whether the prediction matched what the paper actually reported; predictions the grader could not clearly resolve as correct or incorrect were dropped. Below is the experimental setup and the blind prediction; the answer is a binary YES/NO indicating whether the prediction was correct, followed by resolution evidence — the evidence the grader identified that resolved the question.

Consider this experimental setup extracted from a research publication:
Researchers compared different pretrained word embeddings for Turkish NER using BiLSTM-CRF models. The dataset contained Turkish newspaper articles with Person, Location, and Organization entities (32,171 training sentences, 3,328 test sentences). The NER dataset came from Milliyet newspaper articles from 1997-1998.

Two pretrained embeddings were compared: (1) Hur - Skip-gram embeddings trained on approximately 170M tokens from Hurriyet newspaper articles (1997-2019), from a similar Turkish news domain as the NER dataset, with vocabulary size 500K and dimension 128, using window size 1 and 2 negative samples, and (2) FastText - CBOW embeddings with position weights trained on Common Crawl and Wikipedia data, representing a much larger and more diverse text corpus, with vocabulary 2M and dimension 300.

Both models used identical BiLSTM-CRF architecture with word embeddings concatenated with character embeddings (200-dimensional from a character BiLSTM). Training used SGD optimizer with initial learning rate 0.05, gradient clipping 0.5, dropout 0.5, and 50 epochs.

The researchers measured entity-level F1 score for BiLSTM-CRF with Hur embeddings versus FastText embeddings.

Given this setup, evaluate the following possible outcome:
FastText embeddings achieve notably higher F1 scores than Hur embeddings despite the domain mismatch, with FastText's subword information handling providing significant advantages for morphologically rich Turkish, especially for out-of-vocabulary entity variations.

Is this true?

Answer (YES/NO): NO